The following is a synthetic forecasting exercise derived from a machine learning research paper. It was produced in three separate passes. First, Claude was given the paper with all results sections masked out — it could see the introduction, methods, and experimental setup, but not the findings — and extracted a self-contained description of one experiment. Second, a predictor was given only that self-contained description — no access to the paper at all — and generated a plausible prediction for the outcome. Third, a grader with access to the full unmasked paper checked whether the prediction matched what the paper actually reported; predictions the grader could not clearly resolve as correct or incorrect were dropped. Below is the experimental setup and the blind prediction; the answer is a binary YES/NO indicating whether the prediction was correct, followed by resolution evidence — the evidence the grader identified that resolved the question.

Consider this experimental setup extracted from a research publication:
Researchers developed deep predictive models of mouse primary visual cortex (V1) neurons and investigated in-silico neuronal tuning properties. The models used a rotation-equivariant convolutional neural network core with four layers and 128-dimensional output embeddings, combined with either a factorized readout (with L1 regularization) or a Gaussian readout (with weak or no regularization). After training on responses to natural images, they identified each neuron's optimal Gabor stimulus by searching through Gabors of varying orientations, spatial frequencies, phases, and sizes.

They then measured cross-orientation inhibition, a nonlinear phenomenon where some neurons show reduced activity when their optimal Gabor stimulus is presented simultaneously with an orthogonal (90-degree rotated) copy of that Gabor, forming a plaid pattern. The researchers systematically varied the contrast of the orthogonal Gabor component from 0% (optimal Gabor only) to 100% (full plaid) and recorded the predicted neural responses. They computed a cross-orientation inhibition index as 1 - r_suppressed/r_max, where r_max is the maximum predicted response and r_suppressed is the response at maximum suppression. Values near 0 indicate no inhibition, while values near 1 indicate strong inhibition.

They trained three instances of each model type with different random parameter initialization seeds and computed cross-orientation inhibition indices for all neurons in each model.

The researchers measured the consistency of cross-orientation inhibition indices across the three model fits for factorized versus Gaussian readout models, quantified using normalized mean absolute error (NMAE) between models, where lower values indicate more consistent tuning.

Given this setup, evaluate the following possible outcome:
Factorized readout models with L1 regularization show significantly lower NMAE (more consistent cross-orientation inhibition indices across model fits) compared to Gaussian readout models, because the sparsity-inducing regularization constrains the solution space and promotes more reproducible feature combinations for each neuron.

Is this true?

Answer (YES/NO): YES